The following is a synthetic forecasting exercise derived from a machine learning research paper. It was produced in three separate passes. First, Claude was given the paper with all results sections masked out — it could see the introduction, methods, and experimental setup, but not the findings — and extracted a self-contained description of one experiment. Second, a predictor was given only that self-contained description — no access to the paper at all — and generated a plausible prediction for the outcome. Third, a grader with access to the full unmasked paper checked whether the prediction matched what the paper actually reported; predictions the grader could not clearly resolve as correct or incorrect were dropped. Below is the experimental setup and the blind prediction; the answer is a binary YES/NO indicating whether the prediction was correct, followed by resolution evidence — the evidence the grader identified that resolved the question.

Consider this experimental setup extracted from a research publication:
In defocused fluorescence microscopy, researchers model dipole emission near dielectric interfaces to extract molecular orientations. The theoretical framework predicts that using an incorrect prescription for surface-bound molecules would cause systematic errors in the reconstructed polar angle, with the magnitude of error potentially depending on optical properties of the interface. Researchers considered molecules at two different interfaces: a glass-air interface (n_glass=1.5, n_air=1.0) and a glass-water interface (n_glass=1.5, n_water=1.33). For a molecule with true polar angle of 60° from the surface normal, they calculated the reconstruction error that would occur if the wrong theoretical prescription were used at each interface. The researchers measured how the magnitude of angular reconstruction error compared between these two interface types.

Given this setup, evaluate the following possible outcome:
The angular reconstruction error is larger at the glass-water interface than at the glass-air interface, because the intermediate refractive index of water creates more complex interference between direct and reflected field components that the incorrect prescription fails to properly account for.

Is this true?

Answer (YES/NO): NO